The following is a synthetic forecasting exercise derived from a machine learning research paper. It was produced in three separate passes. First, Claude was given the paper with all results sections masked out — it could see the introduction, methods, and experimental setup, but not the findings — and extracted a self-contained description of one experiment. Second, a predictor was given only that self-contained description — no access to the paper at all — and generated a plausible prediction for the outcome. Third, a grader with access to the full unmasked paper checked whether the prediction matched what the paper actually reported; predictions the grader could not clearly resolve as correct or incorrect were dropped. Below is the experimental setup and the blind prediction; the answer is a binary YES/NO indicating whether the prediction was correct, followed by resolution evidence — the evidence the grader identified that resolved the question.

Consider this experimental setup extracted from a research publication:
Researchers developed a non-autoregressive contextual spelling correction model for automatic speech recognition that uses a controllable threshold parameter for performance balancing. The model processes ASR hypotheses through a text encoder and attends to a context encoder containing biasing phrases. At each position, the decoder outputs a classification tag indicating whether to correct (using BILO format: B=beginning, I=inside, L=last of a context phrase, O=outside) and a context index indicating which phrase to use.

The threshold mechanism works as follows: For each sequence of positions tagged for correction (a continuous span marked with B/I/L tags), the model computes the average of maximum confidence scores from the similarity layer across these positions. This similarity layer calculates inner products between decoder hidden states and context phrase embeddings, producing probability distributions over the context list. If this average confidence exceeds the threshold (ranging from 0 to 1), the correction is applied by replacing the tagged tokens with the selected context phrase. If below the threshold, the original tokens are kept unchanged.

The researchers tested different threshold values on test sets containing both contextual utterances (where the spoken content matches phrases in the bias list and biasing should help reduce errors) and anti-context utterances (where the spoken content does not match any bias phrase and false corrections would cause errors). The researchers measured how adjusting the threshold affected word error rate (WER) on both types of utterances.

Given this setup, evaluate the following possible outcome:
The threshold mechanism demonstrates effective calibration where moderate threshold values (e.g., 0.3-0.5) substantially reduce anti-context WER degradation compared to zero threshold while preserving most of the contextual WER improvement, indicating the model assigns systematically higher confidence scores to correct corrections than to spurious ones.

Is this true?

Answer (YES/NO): YES